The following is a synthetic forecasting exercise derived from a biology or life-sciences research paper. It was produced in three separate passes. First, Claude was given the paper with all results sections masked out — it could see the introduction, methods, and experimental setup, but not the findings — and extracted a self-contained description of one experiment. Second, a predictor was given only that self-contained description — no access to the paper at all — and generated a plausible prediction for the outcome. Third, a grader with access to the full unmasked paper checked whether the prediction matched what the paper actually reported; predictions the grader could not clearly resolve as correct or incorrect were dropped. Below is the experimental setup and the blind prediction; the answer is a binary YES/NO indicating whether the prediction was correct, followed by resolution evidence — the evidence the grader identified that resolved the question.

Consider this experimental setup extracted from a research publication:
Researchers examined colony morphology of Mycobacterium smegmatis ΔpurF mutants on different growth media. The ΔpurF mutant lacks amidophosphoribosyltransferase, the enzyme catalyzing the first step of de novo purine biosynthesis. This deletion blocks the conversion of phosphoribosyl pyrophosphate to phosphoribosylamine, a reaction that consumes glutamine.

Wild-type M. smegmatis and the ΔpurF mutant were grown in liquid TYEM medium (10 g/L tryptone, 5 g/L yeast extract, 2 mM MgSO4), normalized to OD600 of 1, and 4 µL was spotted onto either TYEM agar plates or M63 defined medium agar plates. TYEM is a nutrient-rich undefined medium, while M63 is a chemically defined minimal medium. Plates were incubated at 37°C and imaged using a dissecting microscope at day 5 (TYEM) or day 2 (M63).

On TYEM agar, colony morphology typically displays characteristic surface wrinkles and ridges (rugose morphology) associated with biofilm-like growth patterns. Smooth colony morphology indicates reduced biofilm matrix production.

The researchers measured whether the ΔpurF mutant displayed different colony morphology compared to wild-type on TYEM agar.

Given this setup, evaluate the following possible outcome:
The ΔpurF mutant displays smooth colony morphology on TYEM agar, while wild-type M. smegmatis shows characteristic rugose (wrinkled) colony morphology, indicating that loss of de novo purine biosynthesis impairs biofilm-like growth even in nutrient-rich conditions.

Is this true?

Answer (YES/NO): YES